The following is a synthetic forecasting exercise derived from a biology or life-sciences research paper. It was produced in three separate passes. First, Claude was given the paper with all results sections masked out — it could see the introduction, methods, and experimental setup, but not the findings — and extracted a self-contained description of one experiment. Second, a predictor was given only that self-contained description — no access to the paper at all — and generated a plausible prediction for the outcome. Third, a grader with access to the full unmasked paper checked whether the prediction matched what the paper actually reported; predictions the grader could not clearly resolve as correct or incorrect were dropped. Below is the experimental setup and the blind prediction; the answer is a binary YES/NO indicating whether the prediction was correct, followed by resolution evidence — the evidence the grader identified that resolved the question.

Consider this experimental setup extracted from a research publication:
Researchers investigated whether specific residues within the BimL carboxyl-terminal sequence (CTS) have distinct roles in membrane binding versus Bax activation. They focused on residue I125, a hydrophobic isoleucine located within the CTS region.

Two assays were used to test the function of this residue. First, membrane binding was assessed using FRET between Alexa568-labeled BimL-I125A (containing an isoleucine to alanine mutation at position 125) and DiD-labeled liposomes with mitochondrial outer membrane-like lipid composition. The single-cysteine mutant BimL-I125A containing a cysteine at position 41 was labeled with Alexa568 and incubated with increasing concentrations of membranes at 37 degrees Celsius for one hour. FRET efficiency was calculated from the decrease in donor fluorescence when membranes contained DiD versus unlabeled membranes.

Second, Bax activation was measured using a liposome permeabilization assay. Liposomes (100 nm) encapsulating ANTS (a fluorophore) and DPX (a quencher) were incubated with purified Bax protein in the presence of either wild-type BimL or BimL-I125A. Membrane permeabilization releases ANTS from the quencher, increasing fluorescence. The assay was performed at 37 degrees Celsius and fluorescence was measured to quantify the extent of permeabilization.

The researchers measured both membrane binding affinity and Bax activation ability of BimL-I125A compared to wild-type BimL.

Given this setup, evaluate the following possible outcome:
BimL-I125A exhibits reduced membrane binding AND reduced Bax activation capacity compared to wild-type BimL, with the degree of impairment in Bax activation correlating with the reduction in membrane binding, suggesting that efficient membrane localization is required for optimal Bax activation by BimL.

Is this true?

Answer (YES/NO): NO